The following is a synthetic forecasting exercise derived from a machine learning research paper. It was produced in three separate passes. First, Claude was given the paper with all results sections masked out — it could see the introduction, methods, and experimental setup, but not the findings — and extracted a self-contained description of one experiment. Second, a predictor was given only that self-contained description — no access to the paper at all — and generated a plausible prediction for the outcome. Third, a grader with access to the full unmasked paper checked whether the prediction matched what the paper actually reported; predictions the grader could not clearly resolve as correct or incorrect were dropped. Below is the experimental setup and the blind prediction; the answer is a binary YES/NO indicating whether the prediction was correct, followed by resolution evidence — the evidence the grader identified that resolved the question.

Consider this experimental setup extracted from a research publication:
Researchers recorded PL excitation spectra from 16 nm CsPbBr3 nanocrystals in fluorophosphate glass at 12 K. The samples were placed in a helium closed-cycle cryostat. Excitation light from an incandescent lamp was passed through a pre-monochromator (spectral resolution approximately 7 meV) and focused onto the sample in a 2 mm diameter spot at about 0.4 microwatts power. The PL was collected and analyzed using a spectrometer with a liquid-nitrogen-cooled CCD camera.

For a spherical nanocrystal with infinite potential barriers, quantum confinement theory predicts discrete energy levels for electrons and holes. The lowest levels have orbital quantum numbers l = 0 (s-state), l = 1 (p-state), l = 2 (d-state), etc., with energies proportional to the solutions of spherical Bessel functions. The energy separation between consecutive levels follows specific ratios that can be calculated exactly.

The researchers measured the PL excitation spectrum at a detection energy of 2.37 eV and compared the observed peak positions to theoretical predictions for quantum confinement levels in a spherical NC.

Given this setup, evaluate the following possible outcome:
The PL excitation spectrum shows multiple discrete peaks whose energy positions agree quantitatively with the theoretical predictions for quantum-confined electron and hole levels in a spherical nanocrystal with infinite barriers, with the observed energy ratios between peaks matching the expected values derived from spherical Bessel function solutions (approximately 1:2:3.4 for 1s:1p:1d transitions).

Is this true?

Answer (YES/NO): YES